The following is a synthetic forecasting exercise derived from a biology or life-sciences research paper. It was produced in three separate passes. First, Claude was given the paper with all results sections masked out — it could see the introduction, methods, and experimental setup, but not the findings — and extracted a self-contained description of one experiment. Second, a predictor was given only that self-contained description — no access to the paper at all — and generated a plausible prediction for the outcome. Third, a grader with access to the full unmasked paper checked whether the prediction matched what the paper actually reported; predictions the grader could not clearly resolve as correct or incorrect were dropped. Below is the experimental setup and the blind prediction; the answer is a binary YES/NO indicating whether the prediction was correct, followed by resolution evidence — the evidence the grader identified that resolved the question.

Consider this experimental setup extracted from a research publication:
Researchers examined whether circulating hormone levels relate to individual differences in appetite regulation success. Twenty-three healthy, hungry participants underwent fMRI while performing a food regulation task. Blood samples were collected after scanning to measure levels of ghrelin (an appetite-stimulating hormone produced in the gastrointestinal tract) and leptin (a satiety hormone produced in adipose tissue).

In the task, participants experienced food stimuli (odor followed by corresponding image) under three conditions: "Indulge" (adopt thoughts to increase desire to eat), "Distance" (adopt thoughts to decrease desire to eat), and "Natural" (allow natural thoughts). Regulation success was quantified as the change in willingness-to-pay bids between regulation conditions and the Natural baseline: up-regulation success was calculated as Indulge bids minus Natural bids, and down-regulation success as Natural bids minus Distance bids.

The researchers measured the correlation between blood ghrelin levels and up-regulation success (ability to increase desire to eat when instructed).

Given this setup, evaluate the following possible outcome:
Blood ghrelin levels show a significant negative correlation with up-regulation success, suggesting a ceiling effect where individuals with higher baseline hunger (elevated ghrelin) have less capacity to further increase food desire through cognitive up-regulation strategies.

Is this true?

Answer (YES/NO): NO